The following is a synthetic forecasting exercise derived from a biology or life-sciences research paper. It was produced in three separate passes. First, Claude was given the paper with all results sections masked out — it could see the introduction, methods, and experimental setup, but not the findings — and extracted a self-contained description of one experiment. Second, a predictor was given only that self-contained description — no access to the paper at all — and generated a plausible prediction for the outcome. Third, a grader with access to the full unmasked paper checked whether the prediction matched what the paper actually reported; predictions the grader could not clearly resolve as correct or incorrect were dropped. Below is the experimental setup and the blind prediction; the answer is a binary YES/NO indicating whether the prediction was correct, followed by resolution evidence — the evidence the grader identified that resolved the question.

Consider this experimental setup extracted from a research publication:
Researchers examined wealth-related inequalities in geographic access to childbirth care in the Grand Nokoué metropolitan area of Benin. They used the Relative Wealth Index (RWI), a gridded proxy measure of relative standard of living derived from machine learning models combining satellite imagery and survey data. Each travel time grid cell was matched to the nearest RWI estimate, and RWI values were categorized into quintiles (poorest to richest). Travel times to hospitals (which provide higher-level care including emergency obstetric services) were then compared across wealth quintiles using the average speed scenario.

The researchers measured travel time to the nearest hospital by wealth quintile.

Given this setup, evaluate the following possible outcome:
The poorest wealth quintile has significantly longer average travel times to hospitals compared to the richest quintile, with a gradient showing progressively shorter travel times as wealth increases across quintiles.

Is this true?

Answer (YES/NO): YES